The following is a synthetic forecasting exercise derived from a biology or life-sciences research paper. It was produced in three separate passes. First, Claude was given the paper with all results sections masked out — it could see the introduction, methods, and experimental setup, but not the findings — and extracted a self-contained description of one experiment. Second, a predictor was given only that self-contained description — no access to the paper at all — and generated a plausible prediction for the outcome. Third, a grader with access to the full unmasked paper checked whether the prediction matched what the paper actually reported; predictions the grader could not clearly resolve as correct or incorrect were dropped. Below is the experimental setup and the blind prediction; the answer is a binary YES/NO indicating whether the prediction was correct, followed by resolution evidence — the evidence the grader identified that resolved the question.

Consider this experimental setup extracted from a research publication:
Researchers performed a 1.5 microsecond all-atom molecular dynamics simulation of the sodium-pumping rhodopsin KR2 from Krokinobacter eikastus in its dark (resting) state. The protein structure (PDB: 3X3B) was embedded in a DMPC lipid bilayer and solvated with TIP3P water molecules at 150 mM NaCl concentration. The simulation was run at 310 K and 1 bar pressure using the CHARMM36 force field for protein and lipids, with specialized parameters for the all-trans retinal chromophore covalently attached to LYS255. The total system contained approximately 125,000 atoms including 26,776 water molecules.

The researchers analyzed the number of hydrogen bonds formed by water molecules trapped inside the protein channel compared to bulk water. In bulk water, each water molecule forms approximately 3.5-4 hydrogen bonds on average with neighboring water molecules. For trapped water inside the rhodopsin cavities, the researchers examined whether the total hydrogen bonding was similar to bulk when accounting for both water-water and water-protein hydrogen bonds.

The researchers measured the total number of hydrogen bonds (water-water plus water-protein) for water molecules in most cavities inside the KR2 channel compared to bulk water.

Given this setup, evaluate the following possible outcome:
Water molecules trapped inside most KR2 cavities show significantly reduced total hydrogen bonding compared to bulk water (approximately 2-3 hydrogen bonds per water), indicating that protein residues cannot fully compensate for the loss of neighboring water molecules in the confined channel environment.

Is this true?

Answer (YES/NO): NO